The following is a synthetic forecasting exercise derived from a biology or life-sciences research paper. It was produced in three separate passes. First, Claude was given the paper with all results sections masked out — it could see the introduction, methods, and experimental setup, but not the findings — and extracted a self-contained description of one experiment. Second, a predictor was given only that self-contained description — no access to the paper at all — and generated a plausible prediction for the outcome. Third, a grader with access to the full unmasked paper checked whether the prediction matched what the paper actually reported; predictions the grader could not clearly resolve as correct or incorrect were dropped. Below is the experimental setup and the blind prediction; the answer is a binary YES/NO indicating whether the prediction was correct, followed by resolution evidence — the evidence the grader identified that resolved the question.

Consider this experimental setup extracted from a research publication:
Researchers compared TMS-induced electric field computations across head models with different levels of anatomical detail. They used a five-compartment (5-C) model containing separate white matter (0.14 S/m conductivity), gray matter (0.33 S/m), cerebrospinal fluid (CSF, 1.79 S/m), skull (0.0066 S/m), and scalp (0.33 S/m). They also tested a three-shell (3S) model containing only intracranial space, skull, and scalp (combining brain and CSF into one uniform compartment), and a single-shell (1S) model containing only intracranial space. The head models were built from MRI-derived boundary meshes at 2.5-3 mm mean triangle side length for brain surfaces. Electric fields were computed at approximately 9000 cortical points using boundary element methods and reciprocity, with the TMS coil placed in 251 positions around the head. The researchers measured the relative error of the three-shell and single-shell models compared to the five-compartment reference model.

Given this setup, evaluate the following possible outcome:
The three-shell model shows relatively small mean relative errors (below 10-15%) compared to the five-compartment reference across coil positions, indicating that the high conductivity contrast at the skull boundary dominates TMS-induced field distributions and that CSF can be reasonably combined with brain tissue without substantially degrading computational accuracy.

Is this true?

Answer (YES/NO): NO